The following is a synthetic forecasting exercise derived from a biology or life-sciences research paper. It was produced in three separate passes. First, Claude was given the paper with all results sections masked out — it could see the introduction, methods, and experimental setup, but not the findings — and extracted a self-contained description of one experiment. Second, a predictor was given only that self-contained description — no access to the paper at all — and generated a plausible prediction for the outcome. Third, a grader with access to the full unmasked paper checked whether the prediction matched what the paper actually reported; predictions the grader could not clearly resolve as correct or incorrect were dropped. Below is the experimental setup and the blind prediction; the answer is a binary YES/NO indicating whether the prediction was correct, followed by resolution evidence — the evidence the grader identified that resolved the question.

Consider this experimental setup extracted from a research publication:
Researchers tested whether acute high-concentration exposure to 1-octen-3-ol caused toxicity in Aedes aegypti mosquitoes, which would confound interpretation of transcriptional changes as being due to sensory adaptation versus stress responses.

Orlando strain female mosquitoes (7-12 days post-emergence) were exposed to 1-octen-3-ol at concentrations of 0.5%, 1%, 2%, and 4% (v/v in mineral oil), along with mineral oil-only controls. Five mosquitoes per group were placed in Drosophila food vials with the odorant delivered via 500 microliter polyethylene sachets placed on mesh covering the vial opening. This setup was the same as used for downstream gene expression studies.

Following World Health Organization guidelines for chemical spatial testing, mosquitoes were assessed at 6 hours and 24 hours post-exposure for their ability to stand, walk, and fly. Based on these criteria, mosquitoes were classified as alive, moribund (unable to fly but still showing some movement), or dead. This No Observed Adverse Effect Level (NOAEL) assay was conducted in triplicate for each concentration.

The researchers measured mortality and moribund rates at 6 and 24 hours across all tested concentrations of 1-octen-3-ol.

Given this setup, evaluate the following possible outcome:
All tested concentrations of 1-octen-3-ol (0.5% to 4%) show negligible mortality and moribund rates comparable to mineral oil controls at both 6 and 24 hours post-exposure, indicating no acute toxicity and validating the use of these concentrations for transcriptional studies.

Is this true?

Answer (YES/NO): NO